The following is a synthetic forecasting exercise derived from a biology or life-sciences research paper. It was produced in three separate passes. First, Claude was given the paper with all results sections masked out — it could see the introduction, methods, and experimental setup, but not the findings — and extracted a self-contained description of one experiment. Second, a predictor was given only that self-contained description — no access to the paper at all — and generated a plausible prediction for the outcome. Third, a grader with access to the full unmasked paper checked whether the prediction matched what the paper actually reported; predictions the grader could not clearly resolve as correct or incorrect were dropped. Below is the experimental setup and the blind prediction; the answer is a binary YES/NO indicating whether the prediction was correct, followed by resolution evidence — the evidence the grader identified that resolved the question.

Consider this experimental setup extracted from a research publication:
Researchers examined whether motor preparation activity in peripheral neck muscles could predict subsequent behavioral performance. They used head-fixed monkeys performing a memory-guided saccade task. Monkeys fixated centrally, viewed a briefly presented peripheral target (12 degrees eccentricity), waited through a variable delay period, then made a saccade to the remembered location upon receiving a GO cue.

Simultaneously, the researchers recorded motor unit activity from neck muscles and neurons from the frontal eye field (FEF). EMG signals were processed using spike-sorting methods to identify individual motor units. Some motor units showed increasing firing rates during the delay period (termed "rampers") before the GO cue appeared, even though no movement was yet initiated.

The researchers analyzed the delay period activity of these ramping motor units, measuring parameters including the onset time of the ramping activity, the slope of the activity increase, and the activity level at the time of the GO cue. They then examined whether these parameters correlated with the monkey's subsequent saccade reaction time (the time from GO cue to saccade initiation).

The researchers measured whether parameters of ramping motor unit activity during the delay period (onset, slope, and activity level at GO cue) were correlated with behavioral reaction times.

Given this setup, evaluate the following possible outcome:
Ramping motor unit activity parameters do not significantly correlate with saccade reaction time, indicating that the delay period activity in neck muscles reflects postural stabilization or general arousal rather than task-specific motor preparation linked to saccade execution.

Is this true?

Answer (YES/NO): NO